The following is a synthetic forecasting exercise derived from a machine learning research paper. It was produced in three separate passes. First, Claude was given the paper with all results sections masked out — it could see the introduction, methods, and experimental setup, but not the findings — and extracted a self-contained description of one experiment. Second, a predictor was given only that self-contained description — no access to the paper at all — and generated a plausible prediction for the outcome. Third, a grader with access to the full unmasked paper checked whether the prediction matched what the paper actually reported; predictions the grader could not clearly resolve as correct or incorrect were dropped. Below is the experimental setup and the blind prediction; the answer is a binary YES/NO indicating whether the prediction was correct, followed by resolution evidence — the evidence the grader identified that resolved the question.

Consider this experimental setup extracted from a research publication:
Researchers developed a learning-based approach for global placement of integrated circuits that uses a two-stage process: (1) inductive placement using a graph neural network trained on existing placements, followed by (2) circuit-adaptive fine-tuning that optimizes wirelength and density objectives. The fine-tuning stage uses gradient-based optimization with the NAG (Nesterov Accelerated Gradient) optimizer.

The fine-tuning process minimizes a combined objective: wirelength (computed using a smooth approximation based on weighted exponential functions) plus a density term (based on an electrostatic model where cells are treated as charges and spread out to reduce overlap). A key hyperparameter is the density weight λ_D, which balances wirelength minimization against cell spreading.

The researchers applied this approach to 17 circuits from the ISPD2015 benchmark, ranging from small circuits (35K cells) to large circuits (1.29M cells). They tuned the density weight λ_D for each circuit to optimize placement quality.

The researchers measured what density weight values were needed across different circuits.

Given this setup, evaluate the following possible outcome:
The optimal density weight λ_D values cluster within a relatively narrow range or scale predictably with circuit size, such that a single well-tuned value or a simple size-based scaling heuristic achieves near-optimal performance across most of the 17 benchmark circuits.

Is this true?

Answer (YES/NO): NO